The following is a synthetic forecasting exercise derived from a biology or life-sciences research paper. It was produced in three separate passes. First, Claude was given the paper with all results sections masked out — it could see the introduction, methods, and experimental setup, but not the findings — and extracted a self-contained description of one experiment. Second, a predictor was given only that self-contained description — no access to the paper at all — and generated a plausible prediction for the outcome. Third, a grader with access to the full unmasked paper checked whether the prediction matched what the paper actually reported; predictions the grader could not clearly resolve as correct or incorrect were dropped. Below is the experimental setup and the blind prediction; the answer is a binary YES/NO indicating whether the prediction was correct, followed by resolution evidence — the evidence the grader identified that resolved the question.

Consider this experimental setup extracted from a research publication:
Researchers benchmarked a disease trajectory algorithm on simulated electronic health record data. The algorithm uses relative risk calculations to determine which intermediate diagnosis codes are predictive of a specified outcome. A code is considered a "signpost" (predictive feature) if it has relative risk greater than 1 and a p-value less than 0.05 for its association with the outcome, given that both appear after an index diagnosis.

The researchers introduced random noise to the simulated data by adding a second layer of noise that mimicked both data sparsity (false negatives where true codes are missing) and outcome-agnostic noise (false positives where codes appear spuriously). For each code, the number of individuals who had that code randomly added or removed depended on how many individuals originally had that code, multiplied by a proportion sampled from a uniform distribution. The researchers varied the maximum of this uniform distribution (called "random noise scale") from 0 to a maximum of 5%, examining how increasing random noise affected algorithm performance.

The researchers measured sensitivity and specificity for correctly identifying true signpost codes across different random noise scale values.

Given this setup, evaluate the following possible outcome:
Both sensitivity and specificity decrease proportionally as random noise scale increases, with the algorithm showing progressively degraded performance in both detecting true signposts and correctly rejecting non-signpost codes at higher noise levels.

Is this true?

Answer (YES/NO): NO